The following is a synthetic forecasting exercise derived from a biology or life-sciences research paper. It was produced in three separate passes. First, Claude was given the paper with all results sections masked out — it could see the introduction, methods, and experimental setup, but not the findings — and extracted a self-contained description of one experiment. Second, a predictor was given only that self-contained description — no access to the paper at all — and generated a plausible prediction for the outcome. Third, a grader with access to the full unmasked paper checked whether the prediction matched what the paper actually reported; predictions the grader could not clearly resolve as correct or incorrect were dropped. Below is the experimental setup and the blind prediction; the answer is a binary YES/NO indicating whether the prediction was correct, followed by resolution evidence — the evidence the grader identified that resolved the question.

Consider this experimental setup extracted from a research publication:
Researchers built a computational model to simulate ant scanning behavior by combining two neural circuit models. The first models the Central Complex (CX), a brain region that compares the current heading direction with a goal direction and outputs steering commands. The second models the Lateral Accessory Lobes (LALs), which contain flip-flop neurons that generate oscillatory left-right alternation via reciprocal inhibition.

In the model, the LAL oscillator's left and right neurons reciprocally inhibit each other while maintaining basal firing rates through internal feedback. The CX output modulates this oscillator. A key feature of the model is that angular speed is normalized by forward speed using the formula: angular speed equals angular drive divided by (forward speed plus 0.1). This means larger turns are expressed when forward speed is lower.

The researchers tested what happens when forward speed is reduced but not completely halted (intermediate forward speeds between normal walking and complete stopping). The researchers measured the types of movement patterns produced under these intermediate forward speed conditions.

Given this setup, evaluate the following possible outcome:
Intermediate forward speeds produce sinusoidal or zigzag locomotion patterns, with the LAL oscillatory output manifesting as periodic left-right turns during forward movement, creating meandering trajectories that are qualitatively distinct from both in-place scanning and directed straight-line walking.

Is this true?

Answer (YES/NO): YES